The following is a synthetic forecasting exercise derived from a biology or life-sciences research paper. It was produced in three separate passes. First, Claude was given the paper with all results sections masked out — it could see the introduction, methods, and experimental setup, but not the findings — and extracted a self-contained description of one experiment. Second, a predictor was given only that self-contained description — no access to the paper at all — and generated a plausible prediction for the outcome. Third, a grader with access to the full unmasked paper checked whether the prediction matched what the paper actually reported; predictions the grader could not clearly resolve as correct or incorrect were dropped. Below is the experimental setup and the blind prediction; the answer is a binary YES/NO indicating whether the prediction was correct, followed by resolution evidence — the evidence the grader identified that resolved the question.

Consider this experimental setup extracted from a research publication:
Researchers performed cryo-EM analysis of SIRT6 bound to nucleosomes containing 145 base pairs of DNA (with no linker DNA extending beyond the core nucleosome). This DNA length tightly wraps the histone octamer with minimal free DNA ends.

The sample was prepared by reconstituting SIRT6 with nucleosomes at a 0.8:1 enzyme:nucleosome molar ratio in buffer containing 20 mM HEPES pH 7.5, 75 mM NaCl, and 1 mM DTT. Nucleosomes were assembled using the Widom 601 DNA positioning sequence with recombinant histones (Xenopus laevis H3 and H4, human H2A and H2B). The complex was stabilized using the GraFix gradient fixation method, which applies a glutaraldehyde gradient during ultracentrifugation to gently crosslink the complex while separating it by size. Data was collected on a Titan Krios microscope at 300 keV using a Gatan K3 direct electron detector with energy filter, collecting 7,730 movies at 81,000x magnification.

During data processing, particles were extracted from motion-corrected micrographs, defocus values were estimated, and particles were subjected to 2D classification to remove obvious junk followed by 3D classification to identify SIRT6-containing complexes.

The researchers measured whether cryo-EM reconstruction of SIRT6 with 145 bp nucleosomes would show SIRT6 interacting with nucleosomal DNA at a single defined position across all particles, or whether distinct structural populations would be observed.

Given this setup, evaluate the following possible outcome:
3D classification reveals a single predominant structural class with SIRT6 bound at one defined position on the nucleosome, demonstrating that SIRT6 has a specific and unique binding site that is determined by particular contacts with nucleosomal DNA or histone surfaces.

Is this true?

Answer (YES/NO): NO